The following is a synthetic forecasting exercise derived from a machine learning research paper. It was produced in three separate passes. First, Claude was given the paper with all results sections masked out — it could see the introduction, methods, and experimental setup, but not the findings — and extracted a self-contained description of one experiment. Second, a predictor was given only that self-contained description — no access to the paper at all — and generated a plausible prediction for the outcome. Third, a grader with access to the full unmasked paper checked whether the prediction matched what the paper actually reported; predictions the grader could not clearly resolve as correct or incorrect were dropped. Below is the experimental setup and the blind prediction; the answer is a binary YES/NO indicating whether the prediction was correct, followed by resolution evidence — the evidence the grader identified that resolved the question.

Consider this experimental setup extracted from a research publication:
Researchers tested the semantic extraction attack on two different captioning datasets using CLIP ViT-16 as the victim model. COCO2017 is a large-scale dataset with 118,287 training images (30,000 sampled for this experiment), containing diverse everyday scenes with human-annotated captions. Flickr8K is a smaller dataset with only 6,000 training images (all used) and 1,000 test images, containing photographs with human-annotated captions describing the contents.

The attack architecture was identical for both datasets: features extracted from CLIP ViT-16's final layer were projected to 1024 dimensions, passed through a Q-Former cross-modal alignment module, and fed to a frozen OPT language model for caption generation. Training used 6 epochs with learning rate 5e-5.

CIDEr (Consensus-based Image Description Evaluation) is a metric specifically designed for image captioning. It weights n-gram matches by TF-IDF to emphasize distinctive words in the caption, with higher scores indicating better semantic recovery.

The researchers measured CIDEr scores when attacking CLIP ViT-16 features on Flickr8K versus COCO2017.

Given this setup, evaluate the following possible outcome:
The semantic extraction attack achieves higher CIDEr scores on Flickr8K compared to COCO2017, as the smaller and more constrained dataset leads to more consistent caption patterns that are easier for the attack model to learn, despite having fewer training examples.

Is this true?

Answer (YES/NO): NO